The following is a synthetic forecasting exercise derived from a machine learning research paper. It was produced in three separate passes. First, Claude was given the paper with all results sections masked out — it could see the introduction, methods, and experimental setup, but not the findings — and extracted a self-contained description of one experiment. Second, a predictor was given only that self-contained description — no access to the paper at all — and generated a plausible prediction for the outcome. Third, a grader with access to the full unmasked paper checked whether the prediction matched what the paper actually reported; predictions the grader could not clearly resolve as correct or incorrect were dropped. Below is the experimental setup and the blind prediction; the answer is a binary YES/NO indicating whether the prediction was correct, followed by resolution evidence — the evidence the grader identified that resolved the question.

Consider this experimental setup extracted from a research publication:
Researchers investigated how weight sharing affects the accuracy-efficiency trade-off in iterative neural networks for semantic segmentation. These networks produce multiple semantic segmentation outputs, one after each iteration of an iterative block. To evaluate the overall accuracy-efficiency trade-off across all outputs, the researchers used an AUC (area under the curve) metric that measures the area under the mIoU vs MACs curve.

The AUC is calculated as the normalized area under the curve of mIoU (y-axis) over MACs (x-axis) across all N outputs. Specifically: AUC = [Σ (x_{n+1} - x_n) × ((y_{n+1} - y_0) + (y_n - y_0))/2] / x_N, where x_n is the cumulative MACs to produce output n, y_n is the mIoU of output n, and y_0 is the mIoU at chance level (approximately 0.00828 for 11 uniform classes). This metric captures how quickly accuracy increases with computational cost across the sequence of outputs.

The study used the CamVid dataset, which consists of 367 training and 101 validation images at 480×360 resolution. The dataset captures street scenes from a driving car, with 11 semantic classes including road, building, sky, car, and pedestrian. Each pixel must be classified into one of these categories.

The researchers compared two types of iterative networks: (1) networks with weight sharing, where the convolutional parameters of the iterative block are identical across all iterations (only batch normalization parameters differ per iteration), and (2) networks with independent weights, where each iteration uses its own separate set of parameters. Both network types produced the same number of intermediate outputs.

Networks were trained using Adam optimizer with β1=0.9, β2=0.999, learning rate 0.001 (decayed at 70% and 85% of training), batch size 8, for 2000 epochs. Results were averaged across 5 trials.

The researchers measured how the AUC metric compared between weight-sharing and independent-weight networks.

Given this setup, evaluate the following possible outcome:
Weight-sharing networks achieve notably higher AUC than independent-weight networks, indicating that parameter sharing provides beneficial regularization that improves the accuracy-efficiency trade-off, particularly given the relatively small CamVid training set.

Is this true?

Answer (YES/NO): NO